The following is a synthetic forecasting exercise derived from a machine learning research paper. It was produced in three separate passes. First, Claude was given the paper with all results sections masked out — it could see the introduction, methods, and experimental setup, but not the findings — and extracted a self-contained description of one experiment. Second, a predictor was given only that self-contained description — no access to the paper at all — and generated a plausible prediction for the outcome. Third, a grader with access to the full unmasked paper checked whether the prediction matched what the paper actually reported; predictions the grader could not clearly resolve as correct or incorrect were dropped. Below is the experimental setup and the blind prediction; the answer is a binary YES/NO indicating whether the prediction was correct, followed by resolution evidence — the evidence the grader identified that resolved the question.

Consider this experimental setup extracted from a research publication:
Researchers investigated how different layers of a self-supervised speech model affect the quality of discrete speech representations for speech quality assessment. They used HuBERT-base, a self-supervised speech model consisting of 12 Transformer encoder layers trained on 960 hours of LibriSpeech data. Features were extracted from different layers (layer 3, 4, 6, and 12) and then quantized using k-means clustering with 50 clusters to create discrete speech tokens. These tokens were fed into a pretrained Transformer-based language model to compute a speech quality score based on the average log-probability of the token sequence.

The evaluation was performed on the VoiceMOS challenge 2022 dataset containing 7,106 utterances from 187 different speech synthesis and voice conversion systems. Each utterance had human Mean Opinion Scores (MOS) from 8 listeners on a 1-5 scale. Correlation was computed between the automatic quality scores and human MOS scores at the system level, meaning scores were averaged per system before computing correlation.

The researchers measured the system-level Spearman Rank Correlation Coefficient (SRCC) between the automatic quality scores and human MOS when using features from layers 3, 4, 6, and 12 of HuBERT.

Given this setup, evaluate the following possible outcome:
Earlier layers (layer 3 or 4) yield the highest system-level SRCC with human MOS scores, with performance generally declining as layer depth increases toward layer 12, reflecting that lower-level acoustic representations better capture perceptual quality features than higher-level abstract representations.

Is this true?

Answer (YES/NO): YES